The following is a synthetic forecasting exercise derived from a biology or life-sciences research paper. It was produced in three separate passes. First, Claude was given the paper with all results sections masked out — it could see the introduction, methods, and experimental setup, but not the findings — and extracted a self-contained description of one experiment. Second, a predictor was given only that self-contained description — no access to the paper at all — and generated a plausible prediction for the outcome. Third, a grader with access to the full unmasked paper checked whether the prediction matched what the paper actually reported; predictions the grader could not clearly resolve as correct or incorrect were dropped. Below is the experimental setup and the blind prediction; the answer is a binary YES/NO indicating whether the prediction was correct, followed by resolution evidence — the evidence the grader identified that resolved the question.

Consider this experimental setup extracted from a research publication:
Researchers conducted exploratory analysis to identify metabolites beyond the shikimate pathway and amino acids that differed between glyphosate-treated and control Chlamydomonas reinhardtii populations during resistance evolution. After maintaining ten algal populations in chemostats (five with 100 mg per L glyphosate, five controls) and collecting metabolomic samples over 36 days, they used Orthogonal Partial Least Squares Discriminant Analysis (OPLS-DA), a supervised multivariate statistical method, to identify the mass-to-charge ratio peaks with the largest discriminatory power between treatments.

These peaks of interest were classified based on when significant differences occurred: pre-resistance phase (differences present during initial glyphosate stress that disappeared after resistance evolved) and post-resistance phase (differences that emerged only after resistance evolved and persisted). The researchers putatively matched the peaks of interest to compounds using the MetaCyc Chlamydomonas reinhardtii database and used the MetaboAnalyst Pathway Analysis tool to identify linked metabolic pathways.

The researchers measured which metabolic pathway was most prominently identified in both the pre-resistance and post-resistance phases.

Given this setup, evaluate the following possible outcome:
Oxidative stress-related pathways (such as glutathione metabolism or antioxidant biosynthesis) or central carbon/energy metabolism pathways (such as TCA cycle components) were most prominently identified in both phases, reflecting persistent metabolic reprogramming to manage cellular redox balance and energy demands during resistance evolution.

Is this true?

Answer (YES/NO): NO